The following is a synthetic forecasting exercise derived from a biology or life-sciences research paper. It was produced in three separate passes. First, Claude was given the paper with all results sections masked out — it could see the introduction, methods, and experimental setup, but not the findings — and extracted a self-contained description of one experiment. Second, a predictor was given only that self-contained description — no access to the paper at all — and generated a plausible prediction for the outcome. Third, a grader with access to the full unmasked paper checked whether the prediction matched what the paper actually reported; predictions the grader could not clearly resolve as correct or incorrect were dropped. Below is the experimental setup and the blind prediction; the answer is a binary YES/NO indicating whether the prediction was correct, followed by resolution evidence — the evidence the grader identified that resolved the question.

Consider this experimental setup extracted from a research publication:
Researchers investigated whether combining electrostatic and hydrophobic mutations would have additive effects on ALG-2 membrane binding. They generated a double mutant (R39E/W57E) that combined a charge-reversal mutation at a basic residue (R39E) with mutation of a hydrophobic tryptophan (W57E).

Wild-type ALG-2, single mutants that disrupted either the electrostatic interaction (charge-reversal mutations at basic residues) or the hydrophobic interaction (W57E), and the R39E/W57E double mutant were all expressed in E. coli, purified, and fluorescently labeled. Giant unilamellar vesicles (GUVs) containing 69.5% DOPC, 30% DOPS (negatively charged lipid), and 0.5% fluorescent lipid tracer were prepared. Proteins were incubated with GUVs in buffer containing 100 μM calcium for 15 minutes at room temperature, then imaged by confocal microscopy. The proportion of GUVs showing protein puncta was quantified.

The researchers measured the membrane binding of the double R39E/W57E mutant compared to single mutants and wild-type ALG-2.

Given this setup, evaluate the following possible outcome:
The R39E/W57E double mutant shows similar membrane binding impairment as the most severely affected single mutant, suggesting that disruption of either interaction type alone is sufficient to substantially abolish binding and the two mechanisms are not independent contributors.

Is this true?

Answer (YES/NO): YES